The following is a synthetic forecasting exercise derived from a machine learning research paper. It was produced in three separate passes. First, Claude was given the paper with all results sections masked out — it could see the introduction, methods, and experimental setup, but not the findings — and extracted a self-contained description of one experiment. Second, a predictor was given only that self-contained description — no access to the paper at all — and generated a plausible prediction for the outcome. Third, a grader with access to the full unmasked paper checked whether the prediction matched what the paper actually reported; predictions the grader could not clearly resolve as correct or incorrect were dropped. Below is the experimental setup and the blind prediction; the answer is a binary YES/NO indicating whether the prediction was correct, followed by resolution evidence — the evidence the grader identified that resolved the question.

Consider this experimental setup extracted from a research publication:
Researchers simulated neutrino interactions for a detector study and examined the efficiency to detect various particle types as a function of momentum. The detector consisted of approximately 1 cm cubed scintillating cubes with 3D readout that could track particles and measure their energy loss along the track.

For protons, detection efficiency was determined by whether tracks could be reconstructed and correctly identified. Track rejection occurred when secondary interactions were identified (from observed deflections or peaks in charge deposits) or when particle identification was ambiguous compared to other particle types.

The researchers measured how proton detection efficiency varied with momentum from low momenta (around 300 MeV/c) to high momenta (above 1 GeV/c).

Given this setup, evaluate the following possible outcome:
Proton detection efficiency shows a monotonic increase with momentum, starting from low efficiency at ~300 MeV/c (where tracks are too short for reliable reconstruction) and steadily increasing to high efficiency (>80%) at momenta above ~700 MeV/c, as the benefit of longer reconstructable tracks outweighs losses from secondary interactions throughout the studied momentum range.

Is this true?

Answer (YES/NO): NO